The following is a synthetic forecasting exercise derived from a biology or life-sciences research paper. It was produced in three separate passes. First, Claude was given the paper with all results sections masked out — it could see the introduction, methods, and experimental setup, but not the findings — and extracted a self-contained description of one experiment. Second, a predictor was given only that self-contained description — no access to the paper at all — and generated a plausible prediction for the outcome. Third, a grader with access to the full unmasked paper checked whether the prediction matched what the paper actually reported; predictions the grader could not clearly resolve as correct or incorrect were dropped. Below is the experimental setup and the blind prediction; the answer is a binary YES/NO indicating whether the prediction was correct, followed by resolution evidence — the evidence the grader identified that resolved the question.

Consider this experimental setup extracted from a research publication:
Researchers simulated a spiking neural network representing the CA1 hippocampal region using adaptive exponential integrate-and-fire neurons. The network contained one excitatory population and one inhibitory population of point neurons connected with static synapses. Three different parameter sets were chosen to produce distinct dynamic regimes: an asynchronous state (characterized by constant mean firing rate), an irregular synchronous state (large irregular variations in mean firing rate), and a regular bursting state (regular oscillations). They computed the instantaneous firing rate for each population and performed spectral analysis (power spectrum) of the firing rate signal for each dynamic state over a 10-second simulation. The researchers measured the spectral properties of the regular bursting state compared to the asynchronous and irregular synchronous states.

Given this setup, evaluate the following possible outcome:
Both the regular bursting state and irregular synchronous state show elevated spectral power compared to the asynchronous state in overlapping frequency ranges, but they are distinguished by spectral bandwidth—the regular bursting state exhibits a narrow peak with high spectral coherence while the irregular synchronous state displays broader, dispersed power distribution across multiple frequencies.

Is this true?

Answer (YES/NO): NO